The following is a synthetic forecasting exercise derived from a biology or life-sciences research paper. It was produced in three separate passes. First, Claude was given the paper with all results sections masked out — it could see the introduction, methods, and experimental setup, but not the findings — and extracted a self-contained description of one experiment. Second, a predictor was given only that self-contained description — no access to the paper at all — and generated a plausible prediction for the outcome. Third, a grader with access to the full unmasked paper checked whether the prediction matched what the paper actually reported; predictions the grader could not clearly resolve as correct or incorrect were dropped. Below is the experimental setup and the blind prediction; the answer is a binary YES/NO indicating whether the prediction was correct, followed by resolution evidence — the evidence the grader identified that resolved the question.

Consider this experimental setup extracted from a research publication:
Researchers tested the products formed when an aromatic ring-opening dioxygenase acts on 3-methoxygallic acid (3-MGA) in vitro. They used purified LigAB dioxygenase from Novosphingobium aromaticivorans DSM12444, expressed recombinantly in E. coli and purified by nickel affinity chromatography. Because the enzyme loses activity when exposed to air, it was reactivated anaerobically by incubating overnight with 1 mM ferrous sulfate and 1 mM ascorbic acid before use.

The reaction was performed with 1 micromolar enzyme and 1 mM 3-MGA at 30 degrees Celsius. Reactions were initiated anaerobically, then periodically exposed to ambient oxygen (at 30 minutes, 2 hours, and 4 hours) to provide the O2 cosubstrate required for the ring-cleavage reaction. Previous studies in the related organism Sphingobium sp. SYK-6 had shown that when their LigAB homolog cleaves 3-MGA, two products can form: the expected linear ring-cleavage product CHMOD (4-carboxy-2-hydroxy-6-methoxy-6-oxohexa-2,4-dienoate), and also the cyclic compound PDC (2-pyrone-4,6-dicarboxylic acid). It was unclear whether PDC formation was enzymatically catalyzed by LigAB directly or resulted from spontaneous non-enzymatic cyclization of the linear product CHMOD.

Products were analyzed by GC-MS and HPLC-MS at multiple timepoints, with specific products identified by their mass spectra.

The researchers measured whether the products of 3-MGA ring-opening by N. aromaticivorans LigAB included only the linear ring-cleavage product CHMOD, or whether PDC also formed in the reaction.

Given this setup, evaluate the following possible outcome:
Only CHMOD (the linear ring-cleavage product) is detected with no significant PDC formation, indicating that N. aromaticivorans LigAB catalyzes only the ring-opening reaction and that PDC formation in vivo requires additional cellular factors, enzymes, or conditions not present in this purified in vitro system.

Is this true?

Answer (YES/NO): NO